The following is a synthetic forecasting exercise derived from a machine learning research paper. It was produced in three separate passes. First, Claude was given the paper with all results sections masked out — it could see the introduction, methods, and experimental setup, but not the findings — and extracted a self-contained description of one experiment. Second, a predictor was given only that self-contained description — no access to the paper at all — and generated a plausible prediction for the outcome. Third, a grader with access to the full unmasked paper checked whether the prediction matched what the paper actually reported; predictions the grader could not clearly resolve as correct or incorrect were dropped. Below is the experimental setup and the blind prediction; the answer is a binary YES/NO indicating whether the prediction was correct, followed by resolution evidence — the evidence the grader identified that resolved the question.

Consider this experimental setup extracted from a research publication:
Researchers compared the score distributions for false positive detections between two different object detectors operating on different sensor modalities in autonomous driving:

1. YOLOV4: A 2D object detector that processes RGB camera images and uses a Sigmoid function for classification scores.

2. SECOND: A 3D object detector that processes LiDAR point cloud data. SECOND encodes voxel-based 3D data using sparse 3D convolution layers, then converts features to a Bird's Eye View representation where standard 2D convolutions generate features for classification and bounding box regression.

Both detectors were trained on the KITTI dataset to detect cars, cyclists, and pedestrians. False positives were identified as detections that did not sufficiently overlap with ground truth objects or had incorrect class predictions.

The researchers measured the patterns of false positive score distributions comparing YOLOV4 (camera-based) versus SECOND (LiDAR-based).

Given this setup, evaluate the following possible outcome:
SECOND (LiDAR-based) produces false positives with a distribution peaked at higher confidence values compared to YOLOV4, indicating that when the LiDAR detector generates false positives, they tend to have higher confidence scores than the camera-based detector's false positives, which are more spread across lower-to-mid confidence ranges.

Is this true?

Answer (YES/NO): NO